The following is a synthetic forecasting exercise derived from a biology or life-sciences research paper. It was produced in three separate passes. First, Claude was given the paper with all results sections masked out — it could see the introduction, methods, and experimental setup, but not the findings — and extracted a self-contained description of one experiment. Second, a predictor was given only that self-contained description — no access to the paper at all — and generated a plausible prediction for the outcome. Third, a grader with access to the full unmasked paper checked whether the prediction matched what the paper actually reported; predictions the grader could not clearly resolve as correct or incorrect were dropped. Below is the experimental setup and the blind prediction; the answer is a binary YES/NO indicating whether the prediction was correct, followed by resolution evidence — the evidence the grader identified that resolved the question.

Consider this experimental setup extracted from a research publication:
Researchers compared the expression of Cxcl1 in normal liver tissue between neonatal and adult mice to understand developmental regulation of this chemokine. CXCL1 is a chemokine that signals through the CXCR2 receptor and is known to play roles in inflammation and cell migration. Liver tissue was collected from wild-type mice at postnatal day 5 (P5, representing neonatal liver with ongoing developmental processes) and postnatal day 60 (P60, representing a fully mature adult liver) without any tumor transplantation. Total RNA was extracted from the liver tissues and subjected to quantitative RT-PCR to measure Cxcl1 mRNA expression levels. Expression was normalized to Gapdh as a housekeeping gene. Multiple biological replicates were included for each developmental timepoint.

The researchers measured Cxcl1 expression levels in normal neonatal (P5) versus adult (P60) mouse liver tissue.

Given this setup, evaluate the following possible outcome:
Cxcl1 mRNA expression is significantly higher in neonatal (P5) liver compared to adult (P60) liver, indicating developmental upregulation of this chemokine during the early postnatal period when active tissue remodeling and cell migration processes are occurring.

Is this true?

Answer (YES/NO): YES